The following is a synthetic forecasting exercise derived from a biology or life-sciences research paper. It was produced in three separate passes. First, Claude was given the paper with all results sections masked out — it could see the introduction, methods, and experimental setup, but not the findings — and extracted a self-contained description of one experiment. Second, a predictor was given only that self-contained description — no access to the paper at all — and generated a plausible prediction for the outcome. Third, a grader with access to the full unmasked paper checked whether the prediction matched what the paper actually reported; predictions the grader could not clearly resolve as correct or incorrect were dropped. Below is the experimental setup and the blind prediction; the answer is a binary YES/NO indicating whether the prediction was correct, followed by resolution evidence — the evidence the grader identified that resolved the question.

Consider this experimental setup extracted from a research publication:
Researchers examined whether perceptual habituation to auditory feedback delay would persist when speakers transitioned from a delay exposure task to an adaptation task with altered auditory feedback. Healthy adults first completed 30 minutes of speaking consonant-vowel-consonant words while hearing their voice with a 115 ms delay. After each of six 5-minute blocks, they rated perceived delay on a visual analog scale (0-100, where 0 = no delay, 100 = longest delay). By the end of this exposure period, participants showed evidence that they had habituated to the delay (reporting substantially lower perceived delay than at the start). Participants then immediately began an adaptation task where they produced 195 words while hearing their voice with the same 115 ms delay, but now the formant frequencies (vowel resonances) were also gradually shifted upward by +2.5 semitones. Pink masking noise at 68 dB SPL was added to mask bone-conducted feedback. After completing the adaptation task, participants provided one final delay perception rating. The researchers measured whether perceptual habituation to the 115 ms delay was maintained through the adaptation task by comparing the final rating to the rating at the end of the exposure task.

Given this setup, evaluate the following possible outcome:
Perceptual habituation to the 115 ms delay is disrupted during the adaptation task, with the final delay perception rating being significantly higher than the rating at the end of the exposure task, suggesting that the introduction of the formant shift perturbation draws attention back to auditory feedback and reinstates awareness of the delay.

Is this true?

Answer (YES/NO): NO